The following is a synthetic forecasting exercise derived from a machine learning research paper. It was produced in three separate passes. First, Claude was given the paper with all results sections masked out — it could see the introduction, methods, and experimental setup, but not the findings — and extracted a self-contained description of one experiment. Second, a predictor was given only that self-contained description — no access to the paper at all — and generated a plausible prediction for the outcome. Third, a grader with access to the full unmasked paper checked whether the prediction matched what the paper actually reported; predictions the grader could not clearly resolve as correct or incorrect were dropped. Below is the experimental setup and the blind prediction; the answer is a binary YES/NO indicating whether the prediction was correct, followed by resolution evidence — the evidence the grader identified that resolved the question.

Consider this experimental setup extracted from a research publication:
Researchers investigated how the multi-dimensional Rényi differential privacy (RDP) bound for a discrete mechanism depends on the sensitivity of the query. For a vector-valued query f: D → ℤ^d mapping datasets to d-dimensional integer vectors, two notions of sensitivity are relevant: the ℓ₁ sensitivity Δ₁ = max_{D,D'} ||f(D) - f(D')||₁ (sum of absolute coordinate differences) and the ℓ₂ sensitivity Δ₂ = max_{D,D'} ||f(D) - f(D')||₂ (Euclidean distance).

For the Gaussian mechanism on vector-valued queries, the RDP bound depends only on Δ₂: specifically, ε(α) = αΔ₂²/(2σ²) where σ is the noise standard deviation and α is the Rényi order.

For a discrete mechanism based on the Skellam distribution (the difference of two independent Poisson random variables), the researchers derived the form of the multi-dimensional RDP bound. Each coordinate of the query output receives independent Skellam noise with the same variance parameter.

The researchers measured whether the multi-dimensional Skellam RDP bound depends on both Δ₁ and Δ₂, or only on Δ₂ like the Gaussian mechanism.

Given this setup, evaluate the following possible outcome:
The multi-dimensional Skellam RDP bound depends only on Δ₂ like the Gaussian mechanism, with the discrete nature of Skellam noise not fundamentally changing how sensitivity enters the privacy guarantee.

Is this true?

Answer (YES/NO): NO